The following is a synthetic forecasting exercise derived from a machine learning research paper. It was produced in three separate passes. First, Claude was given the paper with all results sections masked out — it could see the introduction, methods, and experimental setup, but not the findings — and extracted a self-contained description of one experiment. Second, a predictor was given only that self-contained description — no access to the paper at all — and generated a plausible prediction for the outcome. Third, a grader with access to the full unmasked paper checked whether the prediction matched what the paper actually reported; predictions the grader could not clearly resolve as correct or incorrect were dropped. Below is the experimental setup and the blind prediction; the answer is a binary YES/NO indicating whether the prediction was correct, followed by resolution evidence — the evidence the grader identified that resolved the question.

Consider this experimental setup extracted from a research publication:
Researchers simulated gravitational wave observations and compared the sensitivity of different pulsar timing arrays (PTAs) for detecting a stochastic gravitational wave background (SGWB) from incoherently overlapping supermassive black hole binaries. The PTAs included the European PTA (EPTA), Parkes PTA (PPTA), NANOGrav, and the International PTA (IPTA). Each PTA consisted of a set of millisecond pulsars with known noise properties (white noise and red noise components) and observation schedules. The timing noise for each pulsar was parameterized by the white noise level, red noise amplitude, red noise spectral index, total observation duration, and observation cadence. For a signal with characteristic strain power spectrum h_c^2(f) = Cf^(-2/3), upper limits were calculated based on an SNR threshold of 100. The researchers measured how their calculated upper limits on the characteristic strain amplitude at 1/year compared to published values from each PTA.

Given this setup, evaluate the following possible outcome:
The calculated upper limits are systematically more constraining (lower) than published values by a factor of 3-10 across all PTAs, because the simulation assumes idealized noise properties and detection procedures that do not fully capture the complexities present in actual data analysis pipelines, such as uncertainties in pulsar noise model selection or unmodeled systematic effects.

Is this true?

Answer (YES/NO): NO